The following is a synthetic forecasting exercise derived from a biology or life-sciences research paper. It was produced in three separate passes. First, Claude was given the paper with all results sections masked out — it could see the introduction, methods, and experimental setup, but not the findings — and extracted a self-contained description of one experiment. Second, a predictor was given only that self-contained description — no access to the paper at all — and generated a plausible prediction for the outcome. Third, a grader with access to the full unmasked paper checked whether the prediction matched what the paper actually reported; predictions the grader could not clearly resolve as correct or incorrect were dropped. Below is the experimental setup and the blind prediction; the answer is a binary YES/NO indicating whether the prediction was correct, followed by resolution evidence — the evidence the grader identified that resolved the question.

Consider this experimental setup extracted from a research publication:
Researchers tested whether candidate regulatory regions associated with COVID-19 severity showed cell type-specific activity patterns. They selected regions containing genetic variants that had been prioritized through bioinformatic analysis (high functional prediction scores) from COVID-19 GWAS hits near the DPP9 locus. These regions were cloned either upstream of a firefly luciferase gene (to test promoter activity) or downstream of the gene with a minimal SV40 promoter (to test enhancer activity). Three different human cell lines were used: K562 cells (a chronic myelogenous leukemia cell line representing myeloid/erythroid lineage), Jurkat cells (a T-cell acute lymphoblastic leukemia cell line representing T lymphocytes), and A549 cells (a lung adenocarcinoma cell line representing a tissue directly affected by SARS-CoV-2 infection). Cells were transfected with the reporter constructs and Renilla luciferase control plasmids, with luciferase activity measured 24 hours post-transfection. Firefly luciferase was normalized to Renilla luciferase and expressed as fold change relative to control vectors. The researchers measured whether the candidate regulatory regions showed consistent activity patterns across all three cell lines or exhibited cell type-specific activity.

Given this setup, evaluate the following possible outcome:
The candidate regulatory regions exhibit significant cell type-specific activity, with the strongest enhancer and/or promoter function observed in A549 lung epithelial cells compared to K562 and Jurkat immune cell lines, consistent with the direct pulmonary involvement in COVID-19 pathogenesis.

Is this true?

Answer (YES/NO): NO